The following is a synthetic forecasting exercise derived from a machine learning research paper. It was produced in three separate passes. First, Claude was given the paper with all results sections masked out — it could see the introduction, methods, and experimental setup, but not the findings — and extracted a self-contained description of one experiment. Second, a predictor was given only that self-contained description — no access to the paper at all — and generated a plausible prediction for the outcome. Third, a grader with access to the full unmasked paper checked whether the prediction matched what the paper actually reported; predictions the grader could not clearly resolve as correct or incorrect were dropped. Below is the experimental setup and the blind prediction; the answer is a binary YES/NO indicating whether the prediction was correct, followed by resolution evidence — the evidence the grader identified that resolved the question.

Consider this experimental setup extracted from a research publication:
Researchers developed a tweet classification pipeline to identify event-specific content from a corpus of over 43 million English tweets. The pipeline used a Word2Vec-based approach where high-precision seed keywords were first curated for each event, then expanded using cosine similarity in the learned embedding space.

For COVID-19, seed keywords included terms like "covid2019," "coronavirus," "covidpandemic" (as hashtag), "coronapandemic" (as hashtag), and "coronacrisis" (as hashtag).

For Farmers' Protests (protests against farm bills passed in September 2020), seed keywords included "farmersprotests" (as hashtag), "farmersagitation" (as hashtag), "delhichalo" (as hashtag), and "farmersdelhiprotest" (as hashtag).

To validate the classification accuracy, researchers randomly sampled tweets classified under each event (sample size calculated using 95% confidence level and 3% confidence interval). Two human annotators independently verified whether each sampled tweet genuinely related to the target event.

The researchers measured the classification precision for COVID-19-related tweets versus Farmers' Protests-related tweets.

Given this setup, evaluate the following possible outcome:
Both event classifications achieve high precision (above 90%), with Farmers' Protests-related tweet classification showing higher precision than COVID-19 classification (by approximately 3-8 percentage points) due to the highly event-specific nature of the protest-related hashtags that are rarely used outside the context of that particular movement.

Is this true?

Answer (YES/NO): NO